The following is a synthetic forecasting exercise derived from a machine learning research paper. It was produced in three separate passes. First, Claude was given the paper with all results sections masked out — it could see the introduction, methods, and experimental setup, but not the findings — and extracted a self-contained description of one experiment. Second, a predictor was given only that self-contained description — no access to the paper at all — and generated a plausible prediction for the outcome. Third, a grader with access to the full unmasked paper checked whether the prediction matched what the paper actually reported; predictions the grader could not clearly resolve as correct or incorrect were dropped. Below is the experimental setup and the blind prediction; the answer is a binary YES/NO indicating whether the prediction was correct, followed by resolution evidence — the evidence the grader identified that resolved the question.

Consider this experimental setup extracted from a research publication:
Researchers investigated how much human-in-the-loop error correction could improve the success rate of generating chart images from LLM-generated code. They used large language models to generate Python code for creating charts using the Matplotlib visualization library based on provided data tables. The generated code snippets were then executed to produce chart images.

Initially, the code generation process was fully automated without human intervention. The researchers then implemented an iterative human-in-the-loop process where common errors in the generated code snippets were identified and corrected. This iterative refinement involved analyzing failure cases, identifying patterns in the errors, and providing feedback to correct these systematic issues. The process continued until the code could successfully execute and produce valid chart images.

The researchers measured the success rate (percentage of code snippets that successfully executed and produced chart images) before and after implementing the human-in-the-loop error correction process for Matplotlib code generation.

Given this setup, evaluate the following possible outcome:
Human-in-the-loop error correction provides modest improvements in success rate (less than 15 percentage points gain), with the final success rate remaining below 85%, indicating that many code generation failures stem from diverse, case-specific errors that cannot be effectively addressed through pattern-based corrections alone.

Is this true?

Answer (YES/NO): YES